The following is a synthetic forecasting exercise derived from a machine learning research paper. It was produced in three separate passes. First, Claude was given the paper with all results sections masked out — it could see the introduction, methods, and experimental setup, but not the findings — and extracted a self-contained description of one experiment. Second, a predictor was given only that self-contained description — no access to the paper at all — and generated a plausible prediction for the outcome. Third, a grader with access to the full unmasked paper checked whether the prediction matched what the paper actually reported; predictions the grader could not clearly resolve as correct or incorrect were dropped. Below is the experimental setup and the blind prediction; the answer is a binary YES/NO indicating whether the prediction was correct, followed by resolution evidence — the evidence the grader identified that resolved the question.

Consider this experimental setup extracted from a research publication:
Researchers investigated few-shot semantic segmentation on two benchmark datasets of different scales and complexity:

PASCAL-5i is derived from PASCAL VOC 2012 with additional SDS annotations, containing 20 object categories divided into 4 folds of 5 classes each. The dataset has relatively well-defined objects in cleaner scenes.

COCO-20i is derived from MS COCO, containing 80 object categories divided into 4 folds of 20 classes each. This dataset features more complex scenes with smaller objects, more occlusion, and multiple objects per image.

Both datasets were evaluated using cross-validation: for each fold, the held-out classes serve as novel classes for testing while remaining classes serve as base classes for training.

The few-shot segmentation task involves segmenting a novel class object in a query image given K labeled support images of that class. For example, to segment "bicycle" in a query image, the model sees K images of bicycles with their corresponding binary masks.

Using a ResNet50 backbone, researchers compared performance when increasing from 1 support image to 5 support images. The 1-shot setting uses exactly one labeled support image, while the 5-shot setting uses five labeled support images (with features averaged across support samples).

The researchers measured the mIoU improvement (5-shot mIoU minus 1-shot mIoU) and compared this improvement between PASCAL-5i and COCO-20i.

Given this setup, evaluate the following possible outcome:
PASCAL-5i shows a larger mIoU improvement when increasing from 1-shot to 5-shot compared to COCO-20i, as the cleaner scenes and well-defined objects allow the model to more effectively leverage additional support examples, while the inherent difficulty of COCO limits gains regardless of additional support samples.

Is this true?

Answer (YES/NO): NO